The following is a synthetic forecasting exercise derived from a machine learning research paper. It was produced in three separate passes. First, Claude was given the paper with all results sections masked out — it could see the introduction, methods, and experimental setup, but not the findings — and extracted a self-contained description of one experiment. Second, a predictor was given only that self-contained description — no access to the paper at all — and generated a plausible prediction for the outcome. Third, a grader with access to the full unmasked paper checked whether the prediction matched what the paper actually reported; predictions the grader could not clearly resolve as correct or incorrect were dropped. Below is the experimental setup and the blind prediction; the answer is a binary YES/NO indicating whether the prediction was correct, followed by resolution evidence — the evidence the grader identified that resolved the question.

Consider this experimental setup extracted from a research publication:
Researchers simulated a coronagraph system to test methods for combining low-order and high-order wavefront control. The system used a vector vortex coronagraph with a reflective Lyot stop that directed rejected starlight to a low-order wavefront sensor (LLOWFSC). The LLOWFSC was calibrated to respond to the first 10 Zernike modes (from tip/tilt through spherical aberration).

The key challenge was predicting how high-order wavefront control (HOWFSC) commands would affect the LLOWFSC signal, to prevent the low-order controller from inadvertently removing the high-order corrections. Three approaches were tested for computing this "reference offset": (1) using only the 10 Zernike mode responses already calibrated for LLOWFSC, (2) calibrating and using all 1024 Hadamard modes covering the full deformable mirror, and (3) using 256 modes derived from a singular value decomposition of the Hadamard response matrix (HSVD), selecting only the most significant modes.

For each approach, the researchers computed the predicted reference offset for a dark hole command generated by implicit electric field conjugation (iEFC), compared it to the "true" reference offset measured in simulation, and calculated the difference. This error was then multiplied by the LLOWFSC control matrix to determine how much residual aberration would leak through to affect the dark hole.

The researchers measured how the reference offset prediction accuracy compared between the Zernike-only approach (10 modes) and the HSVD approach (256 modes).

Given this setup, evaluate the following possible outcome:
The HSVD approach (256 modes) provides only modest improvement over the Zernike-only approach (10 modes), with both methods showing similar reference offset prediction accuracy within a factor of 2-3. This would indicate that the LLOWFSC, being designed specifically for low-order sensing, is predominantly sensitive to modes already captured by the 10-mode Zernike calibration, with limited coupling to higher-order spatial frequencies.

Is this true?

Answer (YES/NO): NO